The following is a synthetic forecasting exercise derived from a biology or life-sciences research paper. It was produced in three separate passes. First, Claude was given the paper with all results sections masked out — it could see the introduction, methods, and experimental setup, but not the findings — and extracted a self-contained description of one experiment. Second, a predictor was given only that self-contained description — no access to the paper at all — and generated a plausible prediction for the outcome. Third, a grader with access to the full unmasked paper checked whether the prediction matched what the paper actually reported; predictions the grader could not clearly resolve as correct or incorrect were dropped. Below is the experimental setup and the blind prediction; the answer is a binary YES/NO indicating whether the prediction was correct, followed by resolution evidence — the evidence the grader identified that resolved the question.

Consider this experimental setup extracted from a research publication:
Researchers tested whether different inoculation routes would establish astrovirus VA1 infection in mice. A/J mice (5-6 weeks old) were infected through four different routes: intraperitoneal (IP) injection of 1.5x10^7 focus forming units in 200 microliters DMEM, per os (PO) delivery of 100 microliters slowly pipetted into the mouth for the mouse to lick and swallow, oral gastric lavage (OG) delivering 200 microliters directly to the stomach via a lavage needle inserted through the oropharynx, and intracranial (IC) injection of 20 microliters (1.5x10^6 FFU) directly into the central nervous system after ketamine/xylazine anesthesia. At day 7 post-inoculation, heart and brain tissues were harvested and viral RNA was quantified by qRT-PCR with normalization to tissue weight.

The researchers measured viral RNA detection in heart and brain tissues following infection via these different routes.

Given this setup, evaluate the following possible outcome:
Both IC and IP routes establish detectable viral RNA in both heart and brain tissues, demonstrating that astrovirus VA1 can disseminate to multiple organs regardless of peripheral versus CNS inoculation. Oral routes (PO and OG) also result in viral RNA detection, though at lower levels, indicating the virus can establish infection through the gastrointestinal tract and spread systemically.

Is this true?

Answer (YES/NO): NO